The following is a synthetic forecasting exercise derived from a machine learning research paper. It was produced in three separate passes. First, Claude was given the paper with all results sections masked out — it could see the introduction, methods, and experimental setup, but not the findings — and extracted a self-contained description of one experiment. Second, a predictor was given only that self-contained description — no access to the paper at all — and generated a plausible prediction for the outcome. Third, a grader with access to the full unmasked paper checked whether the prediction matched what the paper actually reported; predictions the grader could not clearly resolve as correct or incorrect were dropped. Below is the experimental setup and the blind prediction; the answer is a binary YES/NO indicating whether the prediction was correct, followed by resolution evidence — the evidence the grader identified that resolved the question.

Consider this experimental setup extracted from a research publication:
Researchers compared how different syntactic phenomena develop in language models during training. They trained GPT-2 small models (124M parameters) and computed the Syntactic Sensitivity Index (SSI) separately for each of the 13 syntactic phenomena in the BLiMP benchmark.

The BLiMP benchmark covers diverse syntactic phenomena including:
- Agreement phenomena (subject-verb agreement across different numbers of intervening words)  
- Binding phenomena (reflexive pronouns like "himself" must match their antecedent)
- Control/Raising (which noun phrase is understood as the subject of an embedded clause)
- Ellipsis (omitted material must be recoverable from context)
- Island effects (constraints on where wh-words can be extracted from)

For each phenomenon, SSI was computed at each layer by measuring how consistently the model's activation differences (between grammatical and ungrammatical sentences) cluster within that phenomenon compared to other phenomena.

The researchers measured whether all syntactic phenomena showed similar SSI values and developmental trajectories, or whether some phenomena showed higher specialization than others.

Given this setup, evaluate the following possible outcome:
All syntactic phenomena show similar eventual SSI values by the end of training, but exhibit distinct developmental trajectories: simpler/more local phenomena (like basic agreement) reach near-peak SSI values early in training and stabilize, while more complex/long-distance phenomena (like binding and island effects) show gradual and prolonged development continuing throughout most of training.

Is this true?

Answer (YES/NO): NO